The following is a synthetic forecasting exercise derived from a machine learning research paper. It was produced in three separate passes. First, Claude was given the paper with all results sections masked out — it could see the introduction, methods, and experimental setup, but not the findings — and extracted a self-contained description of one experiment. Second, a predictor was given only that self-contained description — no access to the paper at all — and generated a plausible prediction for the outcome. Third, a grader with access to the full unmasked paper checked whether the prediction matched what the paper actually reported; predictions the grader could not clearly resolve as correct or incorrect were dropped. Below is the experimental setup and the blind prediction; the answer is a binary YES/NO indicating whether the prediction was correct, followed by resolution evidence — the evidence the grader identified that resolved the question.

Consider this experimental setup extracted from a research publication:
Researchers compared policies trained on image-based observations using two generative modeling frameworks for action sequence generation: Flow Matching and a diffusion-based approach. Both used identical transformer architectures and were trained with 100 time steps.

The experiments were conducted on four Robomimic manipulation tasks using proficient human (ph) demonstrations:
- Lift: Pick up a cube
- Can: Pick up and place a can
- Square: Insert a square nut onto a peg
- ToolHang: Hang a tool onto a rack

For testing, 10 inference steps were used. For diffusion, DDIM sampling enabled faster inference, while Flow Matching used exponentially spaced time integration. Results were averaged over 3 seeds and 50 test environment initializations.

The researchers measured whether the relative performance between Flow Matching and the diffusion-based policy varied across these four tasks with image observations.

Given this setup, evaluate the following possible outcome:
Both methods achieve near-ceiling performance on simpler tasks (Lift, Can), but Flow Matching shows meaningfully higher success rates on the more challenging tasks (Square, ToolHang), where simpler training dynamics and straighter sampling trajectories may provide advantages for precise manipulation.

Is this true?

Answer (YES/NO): NO